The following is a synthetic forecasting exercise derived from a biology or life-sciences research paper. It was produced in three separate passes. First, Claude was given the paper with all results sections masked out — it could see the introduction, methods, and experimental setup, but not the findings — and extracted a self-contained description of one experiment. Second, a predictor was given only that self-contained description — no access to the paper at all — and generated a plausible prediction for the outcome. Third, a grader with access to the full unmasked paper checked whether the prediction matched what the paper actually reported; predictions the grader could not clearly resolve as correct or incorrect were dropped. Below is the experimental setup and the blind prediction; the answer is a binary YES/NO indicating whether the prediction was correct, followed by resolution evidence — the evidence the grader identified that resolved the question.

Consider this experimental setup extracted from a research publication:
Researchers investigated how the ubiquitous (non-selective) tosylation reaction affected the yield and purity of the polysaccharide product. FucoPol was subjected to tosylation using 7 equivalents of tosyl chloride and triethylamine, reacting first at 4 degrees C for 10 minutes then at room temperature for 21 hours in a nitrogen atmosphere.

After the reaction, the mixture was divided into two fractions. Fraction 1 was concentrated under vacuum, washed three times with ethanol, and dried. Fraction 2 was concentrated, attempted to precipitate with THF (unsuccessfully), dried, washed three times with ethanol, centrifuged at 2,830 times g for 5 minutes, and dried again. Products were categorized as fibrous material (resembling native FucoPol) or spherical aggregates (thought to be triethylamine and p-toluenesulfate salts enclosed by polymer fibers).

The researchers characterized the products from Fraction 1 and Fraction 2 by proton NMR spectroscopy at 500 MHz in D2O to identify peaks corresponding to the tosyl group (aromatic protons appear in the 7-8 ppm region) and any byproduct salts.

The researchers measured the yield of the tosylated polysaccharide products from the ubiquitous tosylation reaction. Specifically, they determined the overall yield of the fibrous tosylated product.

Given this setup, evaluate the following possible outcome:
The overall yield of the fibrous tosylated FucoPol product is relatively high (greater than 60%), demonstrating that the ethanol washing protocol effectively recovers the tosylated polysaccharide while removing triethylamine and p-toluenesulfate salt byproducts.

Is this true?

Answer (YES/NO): NO